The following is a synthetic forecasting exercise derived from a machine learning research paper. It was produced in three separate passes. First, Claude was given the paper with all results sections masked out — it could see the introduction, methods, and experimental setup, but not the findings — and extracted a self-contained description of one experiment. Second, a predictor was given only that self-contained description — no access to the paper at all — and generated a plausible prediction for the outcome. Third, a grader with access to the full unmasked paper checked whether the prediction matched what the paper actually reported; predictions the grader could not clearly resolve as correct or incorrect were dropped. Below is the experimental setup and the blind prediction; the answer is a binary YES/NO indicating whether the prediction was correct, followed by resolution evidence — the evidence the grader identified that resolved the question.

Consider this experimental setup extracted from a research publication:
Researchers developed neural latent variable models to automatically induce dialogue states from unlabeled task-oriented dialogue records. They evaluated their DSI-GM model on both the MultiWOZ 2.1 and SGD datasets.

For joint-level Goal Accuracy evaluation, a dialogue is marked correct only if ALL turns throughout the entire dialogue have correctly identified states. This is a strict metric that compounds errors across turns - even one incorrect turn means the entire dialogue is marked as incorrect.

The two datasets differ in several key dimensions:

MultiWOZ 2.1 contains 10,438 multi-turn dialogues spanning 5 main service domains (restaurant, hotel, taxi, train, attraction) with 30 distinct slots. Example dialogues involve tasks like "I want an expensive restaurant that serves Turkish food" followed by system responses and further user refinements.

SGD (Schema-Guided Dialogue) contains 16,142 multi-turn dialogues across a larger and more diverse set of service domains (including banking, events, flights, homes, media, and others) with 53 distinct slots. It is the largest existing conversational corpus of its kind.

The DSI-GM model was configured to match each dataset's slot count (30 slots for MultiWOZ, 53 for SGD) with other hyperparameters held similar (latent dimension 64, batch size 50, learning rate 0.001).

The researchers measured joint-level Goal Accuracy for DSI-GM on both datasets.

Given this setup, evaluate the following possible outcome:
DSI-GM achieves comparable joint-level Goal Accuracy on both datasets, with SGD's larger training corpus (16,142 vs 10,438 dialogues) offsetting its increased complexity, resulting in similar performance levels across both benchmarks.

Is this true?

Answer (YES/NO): NO